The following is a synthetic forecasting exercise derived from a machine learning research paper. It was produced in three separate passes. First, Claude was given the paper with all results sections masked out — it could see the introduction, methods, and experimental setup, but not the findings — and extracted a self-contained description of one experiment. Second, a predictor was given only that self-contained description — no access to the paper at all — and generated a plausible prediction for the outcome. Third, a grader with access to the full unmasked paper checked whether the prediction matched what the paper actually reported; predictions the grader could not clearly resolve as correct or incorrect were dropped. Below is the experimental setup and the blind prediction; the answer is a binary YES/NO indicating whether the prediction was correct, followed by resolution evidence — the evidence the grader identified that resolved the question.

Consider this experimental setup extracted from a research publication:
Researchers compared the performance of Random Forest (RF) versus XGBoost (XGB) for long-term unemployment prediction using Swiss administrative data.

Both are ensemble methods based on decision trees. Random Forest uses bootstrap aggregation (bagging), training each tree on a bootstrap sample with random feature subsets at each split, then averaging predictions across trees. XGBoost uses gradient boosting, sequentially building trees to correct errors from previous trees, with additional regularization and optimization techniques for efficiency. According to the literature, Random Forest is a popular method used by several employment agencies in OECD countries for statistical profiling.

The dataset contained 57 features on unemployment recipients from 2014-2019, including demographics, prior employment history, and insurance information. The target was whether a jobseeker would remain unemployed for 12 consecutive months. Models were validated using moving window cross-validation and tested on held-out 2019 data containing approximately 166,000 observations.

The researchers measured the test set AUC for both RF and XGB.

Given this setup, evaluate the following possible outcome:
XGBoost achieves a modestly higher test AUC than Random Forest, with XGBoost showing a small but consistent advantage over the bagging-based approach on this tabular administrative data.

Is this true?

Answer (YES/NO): NO